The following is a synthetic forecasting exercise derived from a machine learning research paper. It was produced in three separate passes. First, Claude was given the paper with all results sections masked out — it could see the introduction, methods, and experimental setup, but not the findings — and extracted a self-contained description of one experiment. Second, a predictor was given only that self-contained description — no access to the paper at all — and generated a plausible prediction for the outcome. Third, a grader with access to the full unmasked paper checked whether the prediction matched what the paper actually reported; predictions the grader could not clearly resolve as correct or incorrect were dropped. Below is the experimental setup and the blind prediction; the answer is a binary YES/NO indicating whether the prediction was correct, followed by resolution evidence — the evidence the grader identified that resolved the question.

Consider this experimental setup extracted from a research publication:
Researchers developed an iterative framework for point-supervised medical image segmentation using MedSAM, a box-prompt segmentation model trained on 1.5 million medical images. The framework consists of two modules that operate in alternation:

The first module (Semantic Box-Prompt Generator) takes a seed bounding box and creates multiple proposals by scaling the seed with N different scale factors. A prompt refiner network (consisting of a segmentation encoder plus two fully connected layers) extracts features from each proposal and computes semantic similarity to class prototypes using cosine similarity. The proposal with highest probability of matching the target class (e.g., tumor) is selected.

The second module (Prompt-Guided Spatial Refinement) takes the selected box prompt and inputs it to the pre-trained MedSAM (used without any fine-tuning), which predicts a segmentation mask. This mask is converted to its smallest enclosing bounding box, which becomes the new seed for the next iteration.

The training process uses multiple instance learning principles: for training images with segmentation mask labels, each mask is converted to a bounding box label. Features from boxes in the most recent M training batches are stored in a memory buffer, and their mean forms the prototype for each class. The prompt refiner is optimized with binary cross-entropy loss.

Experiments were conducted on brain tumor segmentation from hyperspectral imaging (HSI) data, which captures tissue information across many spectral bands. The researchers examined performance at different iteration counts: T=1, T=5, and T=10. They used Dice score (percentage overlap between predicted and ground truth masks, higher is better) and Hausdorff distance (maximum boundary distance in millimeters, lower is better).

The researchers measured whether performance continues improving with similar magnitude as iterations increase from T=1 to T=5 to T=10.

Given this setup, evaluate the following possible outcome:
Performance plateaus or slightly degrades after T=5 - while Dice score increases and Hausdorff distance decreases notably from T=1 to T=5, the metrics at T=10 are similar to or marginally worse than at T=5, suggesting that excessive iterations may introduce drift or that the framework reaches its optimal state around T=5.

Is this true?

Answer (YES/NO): NO